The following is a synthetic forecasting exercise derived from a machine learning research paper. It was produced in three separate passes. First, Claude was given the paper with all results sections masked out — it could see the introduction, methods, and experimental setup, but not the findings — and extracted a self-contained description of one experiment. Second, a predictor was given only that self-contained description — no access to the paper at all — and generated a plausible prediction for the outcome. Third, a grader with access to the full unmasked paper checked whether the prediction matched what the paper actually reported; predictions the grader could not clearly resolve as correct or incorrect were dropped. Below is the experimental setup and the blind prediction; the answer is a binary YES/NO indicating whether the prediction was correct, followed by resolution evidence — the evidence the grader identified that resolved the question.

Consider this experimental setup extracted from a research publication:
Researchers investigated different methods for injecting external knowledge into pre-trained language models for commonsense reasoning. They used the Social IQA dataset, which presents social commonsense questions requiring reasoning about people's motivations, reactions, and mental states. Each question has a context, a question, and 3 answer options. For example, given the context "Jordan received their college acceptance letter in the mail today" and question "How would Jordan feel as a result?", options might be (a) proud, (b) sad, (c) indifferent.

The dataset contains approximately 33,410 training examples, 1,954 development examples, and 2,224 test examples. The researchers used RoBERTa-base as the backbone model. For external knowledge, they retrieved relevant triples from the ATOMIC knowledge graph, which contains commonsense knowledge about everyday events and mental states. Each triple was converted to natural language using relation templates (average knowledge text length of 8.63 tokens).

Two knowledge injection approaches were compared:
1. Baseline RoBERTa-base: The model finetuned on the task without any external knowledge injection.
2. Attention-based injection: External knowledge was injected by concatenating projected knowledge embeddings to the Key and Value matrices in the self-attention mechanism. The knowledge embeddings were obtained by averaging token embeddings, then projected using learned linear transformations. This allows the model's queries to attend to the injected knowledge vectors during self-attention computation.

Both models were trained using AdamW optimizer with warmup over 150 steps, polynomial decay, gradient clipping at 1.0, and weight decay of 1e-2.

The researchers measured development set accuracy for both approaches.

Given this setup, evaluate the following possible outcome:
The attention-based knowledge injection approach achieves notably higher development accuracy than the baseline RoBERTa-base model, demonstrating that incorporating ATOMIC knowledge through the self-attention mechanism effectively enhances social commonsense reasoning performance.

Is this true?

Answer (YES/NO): NO